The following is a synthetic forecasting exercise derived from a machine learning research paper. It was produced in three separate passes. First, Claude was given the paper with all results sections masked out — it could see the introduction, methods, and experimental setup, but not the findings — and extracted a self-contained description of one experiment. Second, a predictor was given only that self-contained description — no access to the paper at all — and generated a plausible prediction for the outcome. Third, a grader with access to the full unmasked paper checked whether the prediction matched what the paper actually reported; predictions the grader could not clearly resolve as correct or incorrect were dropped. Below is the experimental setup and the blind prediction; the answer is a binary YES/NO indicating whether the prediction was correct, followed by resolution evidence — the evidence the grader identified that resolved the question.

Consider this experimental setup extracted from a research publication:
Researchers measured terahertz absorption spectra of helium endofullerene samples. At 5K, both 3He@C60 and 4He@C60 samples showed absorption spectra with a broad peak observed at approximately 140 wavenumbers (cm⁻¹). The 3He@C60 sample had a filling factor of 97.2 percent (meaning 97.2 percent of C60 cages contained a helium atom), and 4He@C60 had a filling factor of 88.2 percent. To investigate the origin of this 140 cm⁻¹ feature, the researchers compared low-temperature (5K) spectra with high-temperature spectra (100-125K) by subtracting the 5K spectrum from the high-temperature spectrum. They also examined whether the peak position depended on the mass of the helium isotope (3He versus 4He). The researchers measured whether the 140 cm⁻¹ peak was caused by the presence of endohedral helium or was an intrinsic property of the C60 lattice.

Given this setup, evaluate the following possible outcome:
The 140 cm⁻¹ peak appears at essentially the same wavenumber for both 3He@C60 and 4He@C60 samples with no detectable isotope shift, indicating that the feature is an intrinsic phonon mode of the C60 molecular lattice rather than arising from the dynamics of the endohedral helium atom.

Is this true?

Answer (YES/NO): YES